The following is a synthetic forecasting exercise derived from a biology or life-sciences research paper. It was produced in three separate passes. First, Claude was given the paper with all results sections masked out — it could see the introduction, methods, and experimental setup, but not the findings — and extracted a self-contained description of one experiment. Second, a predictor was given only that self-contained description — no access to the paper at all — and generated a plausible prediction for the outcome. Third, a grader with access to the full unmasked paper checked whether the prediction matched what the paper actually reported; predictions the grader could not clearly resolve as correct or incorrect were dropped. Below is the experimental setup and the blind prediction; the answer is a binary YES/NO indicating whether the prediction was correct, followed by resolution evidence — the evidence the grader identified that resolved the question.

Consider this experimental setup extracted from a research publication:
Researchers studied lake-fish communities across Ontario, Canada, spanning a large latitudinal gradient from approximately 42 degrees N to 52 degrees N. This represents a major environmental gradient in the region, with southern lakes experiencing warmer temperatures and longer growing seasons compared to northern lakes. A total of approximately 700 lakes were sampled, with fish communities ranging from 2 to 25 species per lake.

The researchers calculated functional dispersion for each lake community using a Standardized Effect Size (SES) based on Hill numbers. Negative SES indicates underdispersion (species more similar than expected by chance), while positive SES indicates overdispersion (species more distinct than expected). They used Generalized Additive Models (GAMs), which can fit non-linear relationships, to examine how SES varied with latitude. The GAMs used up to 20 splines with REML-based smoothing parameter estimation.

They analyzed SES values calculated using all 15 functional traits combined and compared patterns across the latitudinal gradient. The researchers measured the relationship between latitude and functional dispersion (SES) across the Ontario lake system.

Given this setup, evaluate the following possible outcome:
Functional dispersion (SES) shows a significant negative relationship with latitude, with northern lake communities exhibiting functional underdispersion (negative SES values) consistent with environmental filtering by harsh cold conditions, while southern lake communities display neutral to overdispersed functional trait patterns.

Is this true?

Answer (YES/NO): NO